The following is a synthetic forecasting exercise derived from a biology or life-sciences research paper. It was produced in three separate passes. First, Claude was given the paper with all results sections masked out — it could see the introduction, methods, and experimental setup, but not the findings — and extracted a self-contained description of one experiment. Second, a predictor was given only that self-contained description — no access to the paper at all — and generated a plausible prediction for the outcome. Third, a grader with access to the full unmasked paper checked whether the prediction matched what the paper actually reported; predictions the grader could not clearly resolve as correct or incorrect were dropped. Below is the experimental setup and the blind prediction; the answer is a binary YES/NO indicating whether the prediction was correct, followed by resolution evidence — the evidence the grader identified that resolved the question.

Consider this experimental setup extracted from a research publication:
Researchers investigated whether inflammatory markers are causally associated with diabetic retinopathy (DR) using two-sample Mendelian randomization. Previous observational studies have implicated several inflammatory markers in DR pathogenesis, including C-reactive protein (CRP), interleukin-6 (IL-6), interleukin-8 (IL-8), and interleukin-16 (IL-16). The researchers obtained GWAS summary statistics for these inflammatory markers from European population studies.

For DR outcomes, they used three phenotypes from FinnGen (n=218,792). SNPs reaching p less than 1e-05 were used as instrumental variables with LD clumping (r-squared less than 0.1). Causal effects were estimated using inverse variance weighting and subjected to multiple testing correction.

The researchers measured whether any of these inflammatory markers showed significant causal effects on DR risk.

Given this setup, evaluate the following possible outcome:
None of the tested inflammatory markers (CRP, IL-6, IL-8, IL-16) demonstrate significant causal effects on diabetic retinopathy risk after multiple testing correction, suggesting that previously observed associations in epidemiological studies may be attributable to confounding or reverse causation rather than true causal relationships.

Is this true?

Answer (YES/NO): NO